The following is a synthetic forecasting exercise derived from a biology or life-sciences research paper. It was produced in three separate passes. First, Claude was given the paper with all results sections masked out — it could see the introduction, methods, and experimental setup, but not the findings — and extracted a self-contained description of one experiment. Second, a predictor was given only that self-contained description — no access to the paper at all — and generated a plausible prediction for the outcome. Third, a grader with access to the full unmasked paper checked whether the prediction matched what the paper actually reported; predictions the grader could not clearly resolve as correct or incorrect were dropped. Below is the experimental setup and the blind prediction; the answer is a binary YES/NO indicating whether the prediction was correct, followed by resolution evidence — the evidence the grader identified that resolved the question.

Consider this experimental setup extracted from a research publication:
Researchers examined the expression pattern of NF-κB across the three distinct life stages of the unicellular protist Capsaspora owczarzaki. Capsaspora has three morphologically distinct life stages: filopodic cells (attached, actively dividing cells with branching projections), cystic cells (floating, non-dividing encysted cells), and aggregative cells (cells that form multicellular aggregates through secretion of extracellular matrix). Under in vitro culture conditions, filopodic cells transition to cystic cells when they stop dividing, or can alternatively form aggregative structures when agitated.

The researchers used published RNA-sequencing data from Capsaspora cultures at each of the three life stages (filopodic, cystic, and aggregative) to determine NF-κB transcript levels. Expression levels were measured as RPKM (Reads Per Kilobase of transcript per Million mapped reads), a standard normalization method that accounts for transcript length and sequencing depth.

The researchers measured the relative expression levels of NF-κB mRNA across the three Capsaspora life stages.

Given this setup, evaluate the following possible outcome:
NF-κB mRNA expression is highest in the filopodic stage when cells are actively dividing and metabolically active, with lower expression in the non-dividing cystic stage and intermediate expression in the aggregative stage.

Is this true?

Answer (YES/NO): NO